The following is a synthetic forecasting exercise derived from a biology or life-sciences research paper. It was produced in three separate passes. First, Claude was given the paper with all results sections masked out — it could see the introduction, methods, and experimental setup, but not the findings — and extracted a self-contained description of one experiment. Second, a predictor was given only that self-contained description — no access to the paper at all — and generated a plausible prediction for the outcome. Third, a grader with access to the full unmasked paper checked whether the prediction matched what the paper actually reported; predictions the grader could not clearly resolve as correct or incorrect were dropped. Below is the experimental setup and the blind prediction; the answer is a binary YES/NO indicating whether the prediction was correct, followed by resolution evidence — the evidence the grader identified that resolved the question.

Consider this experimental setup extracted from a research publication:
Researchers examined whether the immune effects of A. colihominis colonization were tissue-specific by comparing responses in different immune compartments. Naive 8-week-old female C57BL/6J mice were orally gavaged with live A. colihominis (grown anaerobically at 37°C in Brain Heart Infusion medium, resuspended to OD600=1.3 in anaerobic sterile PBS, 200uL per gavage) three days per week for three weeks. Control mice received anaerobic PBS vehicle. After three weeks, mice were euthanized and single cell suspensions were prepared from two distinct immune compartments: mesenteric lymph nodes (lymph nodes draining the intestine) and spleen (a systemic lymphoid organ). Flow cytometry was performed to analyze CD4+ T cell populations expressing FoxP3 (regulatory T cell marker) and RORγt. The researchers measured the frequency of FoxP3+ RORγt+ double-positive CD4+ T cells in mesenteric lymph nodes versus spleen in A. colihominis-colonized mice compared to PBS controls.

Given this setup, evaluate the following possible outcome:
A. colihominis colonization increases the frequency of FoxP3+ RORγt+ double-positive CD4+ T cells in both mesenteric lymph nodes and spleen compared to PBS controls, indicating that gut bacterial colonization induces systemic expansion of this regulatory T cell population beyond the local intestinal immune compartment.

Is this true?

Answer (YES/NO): NO